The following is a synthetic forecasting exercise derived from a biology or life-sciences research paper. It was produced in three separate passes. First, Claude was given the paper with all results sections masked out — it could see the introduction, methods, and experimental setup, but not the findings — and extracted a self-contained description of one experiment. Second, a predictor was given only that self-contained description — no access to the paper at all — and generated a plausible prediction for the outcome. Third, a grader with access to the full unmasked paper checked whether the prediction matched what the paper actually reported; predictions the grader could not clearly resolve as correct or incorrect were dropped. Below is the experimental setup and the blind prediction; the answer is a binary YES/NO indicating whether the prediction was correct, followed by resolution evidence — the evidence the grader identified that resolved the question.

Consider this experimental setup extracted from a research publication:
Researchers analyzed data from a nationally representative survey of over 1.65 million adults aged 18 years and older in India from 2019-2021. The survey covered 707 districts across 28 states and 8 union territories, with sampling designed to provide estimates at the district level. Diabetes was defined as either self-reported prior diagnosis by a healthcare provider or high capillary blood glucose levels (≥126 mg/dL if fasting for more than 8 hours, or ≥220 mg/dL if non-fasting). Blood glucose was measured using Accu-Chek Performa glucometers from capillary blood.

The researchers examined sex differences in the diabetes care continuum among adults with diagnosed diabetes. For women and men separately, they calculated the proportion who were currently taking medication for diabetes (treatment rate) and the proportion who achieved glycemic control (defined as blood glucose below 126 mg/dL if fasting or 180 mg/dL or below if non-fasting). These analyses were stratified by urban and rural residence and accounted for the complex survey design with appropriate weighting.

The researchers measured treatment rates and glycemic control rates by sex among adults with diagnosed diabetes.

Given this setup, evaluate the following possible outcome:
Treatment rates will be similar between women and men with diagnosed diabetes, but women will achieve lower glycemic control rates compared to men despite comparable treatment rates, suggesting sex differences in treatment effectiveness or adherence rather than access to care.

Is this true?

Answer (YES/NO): NO